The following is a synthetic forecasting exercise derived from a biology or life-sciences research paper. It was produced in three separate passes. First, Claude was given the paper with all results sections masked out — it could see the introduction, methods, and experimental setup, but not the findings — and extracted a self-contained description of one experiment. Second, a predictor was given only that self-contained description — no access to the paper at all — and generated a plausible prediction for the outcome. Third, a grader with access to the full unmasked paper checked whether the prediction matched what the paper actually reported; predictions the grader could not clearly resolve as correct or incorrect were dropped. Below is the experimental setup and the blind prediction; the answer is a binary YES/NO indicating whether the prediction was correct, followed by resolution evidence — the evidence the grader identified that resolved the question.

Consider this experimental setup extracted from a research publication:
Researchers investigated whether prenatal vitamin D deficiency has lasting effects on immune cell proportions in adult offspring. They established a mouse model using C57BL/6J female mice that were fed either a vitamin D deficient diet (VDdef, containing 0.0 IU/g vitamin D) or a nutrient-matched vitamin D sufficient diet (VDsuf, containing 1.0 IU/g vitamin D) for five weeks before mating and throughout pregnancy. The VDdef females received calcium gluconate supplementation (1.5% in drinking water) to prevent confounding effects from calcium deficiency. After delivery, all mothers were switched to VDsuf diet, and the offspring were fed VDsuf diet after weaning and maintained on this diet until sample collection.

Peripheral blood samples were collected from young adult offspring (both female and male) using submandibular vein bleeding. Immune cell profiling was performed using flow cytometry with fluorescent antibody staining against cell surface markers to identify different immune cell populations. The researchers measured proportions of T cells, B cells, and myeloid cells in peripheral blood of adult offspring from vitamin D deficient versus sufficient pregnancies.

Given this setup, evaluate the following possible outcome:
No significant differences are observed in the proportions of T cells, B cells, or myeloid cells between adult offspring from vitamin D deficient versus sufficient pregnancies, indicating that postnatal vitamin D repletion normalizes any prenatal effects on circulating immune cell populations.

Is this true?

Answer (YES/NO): NO